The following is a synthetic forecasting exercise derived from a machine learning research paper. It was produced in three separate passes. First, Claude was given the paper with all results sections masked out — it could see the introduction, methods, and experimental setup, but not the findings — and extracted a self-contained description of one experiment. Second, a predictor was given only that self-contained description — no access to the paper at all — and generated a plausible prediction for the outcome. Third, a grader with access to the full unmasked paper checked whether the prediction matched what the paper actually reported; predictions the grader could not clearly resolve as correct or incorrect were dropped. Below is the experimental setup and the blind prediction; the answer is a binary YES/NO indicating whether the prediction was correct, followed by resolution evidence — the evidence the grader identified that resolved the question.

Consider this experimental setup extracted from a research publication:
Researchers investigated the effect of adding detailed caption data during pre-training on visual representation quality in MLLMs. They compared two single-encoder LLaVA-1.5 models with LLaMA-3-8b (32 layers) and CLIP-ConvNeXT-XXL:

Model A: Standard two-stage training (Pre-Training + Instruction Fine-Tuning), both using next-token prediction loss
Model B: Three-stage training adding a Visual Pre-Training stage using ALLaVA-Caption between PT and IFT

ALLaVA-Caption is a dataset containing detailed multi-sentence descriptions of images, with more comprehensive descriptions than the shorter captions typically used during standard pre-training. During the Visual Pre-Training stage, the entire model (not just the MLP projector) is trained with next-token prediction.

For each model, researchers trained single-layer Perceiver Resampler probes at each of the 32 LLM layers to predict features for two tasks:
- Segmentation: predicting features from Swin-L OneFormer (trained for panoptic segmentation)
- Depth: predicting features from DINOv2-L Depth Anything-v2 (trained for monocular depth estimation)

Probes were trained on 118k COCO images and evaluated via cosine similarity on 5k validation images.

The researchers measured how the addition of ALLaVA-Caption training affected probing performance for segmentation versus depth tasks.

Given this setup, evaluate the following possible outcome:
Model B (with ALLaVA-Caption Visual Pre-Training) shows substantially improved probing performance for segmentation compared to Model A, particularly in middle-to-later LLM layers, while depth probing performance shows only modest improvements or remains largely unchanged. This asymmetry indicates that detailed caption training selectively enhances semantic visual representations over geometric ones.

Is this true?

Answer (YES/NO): NO